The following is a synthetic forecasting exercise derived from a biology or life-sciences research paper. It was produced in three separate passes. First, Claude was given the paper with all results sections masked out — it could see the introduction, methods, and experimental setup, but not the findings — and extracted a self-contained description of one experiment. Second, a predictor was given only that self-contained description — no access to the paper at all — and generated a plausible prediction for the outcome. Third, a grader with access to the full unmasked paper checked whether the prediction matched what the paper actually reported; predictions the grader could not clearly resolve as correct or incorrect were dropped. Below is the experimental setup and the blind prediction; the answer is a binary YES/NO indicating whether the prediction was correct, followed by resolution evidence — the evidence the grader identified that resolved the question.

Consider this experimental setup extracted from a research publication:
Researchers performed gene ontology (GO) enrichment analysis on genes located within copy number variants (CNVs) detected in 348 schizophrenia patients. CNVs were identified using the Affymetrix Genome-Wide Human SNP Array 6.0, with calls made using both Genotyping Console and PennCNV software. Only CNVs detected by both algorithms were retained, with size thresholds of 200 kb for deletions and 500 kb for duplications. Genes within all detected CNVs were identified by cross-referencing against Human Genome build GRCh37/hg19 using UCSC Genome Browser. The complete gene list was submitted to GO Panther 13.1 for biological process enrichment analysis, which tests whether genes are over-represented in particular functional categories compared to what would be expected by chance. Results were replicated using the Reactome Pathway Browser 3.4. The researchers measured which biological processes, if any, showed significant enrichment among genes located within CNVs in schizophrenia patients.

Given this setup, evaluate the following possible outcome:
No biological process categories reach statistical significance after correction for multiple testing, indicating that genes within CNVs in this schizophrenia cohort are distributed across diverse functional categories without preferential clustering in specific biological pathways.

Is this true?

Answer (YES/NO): NO